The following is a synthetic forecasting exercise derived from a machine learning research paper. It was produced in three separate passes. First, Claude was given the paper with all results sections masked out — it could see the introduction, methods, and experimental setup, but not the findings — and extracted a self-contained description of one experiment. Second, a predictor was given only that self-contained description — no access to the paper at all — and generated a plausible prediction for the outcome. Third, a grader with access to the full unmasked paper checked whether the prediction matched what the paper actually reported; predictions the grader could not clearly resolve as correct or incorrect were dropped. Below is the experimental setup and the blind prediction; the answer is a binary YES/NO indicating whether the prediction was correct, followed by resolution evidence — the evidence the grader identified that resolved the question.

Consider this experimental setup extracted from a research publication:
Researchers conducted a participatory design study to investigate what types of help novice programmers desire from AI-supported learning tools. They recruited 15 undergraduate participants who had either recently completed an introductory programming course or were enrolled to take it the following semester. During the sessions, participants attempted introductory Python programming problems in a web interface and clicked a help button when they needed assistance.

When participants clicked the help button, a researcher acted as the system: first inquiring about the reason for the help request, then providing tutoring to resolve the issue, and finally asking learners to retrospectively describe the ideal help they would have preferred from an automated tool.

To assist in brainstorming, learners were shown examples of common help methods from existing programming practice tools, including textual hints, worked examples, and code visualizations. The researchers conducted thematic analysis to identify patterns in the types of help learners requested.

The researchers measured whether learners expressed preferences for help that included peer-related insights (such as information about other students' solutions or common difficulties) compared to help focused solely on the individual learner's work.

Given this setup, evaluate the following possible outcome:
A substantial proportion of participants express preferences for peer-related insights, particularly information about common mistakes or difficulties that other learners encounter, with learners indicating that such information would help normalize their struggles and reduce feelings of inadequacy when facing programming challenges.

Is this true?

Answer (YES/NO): NO